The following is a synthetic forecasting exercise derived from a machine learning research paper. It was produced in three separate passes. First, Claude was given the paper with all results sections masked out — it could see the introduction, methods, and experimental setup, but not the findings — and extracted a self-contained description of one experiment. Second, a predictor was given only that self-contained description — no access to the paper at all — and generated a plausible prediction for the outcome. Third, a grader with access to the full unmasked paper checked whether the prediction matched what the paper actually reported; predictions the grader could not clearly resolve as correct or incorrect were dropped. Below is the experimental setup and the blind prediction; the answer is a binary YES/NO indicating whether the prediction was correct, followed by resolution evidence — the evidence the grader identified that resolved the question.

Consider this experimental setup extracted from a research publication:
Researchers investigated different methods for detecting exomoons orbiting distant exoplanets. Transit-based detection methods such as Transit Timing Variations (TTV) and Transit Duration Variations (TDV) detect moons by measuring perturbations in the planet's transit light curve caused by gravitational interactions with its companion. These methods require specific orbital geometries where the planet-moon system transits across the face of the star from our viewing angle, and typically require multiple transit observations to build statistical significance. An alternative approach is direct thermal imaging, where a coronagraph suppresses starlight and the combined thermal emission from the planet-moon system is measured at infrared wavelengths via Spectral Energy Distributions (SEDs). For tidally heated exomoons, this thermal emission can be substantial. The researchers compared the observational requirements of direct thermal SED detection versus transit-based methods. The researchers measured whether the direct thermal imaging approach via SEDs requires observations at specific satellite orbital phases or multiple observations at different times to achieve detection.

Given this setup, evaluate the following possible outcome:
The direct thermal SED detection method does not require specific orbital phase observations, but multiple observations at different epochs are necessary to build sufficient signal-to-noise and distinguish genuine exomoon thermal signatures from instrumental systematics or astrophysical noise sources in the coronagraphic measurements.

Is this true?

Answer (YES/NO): NO